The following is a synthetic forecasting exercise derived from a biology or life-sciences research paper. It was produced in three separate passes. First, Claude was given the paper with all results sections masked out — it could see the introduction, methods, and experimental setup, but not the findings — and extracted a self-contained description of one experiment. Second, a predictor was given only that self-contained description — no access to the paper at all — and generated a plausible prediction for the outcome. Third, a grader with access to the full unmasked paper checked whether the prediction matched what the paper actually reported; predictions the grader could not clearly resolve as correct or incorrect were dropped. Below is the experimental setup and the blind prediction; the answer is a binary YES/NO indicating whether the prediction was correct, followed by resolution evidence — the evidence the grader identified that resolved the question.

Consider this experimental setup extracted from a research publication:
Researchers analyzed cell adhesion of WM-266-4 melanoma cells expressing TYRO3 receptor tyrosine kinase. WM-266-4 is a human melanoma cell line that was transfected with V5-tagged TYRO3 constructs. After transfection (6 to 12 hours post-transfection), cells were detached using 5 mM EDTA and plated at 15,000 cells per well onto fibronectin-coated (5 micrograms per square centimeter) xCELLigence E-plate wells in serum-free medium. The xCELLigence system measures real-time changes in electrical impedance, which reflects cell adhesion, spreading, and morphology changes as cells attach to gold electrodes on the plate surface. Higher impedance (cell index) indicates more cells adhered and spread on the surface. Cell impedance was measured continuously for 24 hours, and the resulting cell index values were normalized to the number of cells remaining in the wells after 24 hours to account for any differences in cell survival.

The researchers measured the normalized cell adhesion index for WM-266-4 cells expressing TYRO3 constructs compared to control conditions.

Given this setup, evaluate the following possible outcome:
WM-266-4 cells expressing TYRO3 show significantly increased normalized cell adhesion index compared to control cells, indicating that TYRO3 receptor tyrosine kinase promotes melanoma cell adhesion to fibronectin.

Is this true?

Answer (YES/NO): YES